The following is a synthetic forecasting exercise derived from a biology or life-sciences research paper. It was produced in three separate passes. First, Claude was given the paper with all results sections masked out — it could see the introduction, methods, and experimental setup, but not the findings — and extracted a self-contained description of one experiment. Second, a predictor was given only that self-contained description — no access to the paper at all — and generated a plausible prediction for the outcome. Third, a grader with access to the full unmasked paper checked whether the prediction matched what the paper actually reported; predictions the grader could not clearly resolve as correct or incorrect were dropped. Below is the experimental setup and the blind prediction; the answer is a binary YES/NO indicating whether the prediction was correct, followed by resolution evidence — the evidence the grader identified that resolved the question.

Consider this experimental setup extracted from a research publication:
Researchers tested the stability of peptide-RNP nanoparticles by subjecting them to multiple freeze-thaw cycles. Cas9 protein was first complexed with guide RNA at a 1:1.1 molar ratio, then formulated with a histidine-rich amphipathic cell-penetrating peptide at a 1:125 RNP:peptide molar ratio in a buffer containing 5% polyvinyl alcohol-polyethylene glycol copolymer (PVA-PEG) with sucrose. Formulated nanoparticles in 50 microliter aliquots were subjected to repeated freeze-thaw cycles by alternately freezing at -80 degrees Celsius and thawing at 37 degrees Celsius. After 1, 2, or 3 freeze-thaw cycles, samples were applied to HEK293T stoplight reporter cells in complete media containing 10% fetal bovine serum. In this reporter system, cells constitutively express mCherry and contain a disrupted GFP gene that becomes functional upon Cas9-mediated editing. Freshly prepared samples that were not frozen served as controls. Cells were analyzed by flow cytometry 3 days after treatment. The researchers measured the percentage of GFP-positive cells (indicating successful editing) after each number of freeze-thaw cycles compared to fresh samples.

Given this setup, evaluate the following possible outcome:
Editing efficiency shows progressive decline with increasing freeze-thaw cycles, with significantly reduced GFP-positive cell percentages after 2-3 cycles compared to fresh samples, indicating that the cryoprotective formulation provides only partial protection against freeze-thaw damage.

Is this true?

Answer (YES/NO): NO